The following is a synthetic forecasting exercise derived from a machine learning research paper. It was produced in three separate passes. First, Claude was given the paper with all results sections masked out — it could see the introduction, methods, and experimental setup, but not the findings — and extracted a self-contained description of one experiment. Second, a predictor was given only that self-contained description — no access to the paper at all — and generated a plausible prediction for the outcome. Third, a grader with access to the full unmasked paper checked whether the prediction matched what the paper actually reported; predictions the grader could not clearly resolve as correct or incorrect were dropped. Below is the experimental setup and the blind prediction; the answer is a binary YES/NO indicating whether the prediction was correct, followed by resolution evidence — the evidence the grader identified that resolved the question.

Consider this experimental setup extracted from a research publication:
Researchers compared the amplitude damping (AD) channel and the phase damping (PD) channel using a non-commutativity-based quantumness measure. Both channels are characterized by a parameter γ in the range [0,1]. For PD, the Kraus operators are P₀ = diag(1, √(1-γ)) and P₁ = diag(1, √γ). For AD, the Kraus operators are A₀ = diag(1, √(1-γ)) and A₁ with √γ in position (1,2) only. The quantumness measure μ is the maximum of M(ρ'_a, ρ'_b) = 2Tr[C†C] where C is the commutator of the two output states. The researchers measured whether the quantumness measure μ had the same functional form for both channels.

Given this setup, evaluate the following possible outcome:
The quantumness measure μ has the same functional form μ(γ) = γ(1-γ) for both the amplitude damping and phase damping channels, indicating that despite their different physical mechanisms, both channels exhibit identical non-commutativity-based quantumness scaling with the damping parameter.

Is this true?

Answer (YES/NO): NO